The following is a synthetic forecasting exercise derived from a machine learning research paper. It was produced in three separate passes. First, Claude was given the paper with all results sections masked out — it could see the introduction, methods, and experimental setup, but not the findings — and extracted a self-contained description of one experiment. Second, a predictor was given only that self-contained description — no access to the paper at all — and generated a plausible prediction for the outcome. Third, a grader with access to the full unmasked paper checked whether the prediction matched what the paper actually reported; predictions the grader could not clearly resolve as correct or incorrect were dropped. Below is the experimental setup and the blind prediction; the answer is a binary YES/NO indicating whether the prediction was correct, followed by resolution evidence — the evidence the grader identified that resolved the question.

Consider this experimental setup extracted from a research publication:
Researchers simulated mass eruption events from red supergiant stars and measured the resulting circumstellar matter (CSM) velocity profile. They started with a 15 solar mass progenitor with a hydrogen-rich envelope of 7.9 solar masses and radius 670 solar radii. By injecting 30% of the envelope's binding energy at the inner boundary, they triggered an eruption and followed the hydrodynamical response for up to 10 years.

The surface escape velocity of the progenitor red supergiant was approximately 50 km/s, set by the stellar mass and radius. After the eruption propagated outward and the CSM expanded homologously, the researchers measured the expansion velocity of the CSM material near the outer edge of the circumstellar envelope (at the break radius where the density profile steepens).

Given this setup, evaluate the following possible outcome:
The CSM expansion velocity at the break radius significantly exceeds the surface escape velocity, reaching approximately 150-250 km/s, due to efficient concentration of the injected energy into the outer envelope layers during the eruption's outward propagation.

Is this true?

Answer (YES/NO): NO